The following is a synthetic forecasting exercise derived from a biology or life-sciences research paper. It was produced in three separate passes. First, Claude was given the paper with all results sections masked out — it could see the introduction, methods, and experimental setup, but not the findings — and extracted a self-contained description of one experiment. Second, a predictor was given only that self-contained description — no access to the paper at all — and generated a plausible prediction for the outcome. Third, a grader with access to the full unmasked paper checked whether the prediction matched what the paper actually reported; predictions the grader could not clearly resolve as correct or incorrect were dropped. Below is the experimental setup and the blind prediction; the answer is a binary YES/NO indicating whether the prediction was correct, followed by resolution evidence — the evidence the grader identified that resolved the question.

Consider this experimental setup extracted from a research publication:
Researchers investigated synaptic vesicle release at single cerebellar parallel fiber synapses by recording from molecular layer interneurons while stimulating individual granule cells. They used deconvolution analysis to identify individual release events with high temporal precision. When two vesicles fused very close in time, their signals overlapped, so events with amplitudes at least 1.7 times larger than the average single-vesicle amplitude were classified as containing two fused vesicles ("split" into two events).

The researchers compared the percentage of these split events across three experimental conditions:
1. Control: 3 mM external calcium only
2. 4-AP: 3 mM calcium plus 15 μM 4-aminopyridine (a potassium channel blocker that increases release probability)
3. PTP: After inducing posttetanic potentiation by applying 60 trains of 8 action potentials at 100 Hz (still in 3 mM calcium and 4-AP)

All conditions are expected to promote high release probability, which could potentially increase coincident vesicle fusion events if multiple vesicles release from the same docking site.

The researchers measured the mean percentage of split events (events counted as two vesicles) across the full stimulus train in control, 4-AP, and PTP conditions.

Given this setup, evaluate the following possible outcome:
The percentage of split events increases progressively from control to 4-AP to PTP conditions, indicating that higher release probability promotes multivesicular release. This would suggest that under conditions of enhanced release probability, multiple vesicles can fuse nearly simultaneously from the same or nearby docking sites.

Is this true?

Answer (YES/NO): NO